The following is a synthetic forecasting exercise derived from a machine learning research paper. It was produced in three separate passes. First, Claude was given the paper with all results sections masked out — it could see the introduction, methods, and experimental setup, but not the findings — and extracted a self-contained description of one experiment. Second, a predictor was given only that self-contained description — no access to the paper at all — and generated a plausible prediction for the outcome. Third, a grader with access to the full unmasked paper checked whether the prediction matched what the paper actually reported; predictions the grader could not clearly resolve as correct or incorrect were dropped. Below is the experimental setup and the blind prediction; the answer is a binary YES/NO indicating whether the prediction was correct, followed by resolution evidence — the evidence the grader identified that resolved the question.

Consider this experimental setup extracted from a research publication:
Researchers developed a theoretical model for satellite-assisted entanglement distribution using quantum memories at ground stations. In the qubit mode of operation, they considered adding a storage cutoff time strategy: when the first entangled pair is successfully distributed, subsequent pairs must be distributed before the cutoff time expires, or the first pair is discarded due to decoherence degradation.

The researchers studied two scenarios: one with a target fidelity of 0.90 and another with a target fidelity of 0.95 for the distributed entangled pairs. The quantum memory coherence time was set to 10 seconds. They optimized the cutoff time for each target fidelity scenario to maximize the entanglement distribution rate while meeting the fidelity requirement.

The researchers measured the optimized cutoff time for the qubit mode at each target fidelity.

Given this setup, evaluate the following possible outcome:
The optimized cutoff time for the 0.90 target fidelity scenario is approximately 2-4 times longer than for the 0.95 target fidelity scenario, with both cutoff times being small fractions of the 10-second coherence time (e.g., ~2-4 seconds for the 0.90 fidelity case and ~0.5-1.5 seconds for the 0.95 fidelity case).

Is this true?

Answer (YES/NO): NO